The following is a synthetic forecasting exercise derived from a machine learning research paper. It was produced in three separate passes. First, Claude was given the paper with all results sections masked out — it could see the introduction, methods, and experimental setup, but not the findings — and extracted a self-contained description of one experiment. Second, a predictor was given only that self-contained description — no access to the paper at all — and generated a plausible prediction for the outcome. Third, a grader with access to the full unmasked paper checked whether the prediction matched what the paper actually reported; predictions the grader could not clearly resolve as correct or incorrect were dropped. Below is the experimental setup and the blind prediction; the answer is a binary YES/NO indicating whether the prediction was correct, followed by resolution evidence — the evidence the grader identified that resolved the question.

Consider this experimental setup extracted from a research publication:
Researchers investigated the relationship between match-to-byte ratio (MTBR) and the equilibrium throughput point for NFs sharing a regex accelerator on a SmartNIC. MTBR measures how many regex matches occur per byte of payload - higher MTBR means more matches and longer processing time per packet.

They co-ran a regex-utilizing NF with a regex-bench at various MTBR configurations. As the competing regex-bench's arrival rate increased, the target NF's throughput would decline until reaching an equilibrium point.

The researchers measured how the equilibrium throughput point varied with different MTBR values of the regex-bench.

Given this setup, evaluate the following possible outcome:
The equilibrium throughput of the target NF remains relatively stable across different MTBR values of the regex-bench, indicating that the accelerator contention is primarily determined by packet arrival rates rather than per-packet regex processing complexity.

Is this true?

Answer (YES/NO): NO